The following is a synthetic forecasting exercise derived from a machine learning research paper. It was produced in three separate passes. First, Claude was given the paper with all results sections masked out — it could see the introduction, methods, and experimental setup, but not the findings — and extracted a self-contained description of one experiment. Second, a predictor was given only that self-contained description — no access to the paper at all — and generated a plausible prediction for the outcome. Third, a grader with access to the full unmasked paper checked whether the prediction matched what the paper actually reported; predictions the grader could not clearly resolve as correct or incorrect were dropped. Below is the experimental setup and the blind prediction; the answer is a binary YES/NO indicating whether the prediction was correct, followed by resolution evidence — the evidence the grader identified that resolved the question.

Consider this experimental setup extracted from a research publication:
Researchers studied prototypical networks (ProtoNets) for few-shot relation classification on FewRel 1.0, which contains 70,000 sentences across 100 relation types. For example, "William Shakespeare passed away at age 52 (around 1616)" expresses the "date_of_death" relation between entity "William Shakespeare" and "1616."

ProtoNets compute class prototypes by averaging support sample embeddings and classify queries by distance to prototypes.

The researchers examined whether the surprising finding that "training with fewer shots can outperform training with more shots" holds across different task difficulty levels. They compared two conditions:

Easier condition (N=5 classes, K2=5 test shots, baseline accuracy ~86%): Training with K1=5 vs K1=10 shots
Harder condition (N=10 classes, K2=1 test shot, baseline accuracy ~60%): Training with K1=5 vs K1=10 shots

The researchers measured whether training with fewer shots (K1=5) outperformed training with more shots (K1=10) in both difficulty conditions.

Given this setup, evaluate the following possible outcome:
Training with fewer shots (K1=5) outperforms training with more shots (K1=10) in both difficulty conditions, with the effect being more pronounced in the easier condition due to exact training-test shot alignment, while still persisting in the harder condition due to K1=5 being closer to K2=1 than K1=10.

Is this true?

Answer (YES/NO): NO